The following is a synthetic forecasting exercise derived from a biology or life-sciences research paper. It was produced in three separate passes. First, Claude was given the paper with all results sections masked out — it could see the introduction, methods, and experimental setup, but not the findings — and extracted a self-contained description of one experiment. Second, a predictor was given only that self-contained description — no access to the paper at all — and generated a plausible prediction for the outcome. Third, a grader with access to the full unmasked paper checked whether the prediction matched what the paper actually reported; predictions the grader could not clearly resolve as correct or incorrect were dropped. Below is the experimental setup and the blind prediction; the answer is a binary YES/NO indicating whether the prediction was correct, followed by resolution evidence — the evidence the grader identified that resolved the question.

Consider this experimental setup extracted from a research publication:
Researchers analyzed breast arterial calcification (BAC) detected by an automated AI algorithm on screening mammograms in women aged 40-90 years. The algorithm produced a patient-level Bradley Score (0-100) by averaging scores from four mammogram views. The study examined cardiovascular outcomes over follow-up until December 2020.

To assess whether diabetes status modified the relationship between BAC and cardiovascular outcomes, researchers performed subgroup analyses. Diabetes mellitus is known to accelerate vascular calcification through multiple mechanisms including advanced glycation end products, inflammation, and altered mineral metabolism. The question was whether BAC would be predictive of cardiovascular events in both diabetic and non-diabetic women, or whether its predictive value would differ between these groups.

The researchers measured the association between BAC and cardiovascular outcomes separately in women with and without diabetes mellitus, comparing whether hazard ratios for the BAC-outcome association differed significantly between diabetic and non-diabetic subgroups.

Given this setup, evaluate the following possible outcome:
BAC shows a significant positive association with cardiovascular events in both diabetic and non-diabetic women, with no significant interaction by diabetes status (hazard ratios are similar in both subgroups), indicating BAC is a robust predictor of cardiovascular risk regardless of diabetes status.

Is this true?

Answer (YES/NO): NO